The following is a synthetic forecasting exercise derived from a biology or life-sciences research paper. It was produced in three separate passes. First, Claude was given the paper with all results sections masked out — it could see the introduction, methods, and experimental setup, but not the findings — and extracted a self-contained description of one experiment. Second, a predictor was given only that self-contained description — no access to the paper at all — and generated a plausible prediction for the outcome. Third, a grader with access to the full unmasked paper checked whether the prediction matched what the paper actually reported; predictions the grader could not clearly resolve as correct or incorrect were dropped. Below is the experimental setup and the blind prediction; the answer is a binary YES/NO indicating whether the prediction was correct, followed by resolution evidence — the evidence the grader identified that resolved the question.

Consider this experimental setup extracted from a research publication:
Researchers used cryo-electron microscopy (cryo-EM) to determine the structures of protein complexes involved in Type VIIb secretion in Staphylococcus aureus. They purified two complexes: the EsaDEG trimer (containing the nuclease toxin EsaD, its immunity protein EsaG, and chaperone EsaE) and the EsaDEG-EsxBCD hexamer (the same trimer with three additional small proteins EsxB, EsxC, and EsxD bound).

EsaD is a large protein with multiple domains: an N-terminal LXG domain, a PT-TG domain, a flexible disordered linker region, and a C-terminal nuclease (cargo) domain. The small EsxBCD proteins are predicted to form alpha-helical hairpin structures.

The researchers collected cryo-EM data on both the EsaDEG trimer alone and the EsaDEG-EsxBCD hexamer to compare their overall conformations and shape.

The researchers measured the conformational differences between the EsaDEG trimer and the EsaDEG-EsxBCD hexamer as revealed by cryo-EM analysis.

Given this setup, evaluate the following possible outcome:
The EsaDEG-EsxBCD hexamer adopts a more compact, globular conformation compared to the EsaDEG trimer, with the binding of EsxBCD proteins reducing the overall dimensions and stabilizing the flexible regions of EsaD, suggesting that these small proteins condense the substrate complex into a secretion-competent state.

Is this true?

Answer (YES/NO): NO